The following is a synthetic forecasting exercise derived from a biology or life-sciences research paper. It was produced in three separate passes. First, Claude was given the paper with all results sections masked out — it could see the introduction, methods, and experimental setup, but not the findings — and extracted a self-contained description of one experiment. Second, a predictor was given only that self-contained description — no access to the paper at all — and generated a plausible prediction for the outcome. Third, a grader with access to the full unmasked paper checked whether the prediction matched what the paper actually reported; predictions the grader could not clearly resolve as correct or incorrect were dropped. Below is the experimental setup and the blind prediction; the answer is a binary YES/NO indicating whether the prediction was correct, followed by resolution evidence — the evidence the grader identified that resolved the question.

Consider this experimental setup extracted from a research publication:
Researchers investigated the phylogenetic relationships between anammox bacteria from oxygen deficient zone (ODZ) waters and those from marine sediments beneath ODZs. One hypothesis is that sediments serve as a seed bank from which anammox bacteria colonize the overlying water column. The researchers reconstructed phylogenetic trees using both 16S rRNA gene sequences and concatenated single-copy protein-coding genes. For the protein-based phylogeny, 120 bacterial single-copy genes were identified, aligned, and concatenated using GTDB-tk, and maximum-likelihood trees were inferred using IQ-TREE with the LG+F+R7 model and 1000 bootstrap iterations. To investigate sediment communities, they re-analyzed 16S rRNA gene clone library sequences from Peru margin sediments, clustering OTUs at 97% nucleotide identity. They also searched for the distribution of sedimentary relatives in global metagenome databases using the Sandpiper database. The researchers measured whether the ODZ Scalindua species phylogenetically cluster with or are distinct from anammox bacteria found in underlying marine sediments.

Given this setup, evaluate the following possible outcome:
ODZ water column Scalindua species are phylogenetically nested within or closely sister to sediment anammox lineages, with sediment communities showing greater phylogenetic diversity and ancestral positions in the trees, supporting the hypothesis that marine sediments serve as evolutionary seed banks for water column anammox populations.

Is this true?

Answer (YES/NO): YES